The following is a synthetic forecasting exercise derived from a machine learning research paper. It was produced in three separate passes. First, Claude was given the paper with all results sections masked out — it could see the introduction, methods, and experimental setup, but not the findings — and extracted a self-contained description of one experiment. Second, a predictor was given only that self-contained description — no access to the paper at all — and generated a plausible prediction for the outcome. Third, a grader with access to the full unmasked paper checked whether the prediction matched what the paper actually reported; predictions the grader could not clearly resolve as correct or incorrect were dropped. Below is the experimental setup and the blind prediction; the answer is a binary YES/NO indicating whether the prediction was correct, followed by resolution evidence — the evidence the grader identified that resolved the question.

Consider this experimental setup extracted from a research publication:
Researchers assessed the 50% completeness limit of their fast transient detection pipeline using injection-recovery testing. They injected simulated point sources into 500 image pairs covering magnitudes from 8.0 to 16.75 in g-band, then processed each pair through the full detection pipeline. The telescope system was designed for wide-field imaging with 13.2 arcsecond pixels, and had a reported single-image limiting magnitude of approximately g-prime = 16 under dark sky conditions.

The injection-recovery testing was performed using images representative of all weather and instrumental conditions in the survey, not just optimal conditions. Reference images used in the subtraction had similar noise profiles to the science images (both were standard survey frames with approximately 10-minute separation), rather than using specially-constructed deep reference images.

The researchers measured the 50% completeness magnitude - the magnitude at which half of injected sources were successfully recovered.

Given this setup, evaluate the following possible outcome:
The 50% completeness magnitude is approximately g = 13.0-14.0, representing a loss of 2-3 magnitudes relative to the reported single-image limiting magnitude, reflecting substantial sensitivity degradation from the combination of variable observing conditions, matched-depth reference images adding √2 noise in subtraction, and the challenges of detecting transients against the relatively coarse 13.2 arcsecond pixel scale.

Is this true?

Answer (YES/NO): NO